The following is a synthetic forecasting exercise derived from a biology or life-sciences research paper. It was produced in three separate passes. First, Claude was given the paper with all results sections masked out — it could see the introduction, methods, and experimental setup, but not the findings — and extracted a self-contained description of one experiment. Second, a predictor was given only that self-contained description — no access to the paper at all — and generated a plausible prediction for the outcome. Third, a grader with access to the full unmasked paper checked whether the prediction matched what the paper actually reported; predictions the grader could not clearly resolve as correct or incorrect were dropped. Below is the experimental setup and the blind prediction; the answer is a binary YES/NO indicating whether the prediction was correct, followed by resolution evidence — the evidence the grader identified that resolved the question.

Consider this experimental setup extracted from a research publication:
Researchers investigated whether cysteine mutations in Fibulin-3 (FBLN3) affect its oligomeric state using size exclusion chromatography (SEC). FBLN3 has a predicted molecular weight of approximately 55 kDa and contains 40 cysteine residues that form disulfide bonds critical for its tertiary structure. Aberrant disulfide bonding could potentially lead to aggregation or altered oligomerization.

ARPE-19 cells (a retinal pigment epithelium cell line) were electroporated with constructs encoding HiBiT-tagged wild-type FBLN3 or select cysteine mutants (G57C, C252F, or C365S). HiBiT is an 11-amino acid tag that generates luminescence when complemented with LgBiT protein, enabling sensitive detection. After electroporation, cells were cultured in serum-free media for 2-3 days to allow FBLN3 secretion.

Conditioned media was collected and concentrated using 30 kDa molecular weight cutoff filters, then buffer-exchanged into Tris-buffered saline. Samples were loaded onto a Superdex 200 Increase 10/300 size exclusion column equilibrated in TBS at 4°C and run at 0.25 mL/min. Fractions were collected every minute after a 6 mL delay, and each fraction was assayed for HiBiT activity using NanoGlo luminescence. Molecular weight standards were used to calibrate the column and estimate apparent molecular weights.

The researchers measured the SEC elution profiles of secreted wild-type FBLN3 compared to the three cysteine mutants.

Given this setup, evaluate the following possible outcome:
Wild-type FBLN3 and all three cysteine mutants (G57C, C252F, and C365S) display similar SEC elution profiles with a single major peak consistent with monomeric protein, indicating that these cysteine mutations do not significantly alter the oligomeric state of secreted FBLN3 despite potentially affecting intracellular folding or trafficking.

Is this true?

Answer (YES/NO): NO